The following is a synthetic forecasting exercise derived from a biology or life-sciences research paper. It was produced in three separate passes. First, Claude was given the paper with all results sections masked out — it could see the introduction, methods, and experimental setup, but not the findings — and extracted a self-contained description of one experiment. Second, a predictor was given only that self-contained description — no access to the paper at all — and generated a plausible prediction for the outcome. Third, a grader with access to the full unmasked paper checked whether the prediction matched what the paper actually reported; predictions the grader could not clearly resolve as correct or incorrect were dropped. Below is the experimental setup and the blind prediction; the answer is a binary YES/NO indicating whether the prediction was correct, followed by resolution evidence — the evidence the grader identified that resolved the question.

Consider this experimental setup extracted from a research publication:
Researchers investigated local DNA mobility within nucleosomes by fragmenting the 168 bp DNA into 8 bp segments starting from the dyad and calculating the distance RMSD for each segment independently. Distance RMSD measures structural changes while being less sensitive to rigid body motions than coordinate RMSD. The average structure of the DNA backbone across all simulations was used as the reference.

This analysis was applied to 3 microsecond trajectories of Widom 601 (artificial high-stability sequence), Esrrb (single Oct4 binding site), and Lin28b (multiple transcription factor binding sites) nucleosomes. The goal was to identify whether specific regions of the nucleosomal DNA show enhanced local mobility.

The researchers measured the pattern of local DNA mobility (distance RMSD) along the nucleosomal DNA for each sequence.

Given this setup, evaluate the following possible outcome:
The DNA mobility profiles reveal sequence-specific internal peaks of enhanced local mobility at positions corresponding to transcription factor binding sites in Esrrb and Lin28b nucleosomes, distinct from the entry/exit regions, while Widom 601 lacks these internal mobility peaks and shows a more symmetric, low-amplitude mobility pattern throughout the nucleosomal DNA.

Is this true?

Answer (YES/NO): NO